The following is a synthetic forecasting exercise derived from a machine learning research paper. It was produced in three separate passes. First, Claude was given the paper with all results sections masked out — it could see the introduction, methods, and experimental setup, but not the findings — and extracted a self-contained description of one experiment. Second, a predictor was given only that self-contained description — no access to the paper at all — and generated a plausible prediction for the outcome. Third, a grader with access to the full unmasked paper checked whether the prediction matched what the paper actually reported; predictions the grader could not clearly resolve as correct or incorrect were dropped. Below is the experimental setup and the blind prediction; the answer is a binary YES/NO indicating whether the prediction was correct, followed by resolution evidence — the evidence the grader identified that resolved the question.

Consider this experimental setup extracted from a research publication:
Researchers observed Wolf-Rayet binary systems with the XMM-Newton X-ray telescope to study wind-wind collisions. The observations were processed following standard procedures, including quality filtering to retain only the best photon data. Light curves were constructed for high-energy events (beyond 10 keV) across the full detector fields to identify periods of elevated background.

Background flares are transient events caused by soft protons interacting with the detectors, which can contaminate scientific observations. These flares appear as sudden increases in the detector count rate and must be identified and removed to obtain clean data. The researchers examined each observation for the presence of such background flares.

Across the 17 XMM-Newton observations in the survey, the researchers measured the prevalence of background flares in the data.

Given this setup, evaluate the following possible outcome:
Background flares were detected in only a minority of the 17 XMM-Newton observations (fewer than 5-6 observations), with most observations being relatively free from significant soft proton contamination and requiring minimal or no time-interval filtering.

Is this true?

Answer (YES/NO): NO